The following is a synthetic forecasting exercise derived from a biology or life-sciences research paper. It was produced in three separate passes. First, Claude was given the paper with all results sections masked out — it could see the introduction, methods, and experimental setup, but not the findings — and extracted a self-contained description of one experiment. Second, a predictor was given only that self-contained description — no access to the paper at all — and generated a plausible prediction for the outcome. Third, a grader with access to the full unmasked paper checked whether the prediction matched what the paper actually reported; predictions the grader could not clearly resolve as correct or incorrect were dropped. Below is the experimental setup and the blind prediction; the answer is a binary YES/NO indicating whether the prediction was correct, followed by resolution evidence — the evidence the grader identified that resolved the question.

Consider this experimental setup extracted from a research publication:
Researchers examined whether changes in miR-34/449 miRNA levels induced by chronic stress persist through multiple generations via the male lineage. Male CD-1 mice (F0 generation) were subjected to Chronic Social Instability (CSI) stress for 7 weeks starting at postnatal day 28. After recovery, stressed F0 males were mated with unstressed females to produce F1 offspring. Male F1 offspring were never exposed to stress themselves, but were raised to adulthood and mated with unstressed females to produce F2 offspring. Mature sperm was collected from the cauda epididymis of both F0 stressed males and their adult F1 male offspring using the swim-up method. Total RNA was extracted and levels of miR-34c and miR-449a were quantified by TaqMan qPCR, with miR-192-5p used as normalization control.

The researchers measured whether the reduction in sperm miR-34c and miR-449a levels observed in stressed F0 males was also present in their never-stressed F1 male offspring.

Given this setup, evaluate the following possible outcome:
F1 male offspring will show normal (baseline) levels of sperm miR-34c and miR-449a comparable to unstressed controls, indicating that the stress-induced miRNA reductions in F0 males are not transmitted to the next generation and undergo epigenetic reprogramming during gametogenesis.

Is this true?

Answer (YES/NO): NO